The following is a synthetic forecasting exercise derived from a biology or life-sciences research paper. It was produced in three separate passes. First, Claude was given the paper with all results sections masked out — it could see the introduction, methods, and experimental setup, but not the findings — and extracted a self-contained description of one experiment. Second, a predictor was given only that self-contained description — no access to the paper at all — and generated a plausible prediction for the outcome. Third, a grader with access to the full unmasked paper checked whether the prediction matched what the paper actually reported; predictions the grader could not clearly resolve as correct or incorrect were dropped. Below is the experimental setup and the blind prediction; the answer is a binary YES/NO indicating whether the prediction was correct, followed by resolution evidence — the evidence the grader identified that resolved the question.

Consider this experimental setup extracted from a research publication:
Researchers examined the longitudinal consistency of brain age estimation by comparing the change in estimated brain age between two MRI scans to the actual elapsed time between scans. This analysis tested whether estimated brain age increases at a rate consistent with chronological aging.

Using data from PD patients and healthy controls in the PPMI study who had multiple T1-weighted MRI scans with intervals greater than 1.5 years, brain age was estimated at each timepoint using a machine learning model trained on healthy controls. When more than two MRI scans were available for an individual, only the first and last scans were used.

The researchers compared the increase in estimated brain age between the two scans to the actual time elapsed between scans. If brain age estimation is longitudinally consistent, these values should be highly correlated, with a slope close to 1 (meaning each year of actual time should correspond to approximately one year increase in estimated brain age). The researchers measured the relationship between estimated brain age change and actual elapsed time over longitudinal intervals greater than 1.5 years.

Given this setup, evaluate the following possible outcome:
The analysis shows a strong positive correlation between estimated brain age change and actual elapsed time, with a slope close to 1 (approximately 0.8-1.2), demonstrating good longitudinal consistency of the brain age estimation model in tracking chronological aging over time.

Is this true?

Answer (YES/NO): NO